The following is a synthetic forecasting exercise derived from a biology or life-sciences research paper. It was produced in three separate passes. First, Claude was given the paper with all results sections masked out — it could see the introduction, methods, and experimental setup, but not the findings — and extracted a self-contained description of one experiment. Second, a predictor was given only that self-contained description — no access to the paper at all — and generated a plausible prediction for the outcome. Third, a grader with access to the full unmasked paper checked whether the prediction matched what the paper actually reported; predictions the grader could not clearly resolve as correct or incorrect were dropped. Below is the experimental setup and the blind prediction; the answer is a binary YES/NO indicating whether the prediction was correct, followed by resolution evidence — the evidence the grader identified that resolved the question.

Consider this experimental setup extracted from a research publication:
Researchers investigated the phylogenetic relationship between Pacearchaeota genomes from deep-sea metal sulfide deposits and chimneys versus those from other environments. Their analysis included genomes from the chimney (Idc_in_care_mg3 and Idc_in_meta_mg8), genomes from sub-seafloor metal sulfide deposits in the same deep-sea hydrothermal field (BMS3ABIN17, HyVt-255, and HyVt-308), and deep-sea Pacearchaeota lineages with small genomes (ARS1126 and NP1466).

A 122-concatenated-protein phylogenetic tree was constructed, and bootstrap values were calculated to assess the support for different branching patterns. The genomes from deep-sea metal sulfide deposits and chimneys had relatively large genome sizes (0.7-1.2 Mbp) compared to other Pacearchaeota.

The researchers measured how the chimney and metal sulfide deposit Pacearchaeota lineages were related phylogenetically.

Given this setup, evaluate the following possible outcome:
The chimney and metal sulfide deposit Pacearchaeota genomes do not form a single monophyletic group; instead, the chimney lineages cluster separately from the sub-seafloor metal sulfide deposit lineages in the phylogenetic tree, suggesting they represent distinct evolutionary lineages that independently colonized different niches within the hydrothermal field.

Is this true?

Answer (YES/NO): YES